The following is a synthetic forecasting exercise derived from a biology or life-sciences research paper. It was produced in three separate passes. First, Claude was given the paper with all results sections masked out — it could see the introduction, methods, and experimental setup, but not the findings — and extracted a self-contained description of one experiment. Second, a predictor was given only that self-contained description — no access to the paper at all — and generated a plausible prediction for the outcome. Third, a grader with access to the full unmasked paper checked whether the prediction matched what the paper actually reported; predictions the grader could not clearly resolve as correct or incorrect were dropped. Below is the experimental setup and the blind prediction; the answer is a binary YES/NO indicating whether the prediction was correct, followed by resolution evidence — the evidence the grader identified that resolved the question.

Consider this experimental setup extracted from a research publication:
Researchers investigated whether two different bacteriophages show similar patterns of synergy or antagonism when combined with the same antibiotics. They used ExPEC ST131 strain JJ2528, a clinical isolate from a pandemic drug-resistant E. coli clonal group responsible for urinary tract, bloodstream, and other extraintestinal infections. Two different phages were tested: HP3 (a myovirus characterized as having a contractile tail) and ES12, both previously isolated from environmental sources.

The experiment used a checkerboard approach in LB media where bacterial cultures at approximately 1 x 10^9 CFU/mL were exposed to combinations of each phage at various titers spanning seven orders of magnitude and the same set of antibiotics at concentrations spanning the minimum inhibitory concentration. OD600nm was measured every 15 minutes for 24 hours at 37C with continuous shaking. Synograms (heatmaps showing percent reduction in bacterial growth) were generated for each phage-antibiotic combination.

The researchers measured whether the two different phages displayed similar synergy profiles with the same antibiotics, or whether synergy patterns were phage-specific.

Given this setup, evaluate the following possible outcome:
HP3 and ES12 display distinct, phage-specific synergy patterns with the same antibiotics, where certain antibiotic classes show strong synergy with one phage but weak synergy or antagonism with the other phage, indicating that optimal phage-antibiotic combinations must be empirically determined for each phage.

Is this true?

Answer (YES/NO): YES